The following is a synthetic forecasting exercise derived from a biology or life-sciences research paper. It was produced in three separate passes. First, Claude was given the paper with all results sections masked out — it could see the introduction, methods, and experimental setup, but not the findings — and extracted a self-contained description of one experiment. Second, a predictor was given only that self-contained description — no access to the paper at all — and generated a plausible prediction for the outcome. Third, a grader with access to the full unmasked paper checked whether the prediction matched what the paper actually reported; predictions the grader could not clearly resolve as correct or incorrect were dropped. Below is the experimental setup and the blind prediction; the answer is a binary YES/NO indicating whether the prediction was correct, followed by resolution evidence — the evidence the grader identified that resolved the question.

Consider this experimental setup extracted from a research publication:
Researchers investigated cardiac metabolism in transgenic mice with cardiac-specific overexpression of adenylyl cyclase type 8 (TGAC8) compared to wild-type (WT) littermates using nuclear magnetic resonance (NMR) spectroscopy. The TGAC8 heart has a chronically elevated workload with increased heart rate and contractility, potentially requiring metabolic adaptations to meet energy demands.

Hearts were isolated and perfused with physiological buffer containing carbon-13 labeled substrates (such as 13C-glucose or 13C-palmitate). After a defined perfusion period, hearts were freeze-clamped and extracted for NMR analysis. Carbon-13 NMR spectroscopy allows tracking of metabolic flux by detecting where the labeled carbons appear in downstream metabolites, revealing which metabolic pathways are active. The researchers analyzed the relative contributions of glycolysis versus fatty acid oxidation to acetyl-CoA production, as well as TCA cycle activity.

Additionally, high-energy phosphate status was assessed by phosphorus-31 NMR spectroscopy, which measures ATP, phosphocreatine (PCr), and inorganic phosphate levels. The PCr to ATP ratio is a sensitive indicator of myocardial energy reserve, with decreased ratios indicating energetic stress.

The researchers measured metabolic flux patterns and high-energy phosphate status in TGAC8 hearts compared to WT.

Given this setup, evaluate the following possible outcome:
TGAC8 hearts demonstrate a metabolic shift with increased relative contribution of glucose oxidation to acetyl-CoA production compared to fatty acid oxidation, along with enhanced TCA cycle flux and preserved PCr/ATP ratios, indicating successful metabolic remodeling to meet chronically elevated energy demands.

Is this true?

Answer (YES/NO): NO